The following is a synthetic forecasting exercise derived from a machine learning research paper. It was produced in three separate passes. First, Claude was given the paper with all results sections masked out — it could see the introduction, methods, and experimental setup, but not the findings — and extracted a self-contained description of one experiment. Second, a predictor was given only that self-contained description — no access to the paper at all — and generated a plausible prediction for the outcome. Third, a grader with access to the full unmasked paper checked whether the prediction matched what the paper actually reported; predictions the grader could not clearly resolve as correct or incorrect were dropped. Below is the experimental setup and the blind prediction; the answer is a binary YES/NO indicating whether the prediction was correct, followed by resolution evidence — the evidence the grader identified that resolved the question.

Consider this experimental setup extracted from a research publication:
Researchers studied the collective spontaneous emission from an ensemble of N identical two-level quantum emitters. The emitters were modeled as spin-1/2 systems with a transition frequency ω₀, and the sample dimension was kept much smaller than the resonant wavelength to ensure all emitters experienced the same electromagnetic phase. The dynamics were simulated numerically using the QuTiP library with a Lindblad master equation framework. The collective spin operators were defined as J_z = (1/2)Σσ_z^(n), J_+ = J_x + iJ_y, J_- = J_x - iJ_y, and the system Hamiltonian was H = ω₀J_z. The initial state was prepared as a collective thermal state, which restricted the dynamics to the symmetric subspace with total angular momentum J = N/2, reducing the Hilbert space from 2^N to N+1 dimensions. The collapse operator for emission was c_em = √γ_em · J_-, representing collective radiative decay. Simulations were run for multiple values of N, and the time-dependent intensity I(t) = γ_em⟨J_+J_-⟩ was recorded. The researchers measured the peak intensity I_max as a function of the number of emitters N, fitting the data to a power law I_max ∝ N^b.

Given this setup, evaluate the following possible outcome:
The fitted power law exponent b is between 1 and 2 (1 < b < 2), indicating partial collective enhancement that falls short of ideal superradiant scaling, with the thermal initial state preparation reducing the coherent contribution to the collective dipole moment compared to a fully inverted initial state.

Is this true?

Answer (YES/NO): NO